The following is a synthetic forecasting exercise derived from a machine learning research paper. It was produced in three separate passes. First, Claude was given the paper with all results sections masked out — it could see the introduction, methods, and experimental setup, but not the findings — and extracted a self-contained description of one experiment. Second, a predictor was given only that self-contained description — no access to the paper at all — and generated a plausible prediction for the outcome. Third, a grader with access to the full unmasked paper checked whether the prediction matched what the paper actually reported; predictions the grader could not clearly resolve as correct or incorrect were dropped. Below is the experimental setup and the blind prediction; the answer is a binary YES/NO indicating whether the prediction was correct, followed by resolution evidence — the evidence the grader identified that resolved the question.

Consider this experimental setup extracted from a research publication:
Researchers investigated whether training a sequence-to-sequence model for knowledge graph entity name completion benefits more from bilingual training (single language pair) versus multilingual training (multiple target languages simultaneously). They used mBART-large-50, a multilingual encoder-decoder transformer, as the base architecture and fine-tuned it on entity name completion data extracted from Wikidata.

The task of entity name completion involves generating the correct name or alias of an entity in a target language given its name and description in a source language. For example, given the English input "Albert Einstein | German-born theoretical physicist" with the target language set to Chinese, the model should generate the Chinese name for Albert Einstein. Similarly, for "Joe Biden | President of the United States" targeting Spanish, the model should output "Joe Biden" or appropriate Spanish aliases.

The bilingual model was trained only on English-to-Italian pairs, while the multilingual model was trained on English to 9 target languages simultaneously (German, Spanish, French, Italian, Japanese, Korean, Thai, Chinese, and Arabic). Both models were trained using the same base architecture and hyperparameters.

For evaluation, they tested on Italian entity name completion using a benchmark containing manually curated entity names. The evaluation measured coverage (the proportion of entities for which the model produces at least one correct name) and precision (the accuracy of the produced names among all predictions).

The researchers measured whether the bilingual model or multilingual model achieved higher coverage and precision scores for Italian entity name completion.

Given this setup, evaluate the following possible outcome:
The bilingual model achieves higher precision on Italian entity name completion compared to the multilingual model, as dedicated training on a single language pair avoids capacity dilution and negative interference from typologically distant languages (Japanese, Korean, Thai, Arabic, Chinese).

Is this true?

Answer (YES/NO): NO